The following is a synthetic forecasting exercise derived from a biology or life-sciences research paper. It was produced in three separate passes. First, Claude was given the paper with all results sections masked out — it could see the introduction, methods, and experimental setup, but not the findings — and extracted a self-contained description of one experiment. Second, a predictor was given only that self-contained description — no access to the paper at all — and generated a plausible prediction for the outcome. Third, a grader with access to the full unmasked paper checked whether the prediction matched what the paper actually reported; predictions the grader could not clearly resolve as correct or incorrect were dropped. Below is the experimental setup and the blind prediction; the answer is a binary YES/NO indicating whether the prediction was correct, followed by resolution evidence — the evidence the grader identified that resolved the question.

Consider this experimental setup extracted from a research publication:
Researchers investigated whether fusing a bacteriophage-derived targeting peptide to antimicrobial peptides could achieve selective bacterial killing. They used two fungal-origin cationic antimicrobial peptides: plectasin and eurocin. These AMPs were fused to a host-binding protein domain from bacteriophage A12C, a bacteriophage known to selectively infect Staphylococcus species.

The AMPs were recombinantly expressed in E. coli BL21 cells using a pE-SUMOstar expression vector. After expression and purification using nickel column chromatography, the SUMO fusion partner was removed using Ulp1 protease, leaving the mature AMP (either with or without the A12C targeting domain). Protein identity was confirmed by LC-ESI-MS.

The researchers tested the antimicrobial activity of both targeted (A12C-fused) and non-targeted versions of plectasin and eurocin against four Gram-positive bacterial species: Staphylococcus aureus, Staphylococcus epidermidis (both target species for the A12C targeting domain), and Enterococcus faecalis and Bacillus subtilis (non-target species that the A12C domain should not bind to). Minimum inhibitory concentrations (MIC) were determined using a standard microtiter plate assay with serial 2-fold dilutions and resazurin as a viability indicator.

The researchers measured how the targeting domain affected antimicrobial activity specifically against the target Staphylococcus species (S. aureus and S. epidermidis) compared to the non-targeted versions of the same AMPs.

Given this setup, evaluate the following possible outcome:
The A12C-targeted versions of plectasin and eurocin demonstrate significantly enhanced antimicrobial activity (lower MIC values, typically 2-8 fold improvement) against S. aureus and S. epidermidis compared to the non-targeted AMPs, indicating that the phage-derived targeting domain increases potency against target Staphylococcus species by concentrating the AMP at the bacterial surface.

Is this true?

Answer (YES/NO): NO